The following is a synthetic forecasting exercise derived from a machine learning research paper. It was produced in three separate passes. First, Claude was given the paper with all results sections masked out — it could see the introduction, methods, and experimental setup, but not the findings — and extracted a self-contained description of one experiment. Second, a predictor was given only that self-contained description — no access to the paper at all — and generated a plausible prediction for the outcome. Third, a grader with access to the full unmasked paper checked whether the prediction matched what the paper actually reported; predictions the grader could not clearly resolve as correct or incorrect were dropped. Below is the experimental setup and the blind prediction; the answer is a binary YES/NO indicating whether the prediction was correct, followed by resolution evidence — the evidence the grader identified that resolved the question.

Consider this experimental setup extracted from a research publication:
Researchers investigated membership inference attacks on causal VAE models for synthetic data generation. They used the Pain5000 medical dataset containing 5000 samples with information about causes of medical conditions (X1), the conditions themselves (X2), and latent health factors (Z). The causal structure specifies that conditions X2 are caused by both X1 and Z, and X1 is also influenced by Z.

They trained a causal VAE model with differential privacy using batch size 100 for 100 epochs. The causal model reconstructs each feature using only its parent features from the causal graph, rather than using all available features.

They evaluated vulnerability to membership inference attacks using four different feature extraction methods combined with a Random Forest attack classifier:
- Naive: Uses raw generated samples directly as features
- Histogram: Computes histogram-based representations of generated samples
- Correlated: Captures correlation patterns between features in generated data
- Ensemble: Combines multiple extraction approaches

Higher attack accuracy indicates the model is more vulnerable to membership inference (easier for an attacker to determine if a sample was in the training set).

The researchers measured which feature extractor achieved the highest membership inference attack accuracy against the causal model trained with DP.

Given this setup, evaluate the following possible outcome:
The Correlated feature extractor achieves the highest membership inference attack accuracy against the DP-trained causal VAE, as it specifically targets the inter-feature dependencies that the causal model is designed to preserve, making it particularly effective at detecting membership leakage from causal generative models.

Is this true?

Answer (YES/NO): YES